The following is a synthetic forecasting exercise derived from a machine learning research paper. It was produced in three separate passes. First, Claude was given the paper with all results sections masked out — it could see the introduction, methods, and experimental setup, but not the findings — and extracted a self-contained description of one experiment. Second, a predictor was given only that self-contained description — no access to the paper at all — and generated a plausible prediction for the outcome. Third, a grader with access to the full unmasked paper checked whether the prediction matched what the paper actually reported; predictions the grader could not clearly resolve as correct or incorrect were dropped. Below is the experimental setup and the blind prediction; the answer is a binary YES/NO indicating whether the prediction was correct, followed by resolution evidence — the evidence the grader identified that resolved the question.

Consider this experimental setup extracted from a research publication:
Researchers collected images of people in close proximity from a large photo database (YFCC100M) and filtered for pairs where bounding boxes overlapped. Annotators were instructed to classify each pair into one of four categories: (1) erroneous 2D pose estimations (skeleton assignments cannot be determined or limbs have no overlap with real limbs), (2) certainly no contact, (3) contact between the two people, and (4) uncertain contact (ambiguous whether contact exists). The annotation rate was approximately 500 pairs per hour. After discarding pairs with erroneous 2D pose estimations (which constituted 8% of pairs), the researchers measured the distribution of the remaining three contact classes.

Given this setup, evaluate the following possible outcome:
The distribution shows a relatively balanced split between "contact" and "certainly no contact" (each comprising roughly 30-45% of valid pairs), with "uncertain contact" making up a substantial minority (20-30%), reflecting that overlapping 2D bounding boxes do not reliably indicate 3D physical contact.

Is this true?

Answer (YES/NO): NO